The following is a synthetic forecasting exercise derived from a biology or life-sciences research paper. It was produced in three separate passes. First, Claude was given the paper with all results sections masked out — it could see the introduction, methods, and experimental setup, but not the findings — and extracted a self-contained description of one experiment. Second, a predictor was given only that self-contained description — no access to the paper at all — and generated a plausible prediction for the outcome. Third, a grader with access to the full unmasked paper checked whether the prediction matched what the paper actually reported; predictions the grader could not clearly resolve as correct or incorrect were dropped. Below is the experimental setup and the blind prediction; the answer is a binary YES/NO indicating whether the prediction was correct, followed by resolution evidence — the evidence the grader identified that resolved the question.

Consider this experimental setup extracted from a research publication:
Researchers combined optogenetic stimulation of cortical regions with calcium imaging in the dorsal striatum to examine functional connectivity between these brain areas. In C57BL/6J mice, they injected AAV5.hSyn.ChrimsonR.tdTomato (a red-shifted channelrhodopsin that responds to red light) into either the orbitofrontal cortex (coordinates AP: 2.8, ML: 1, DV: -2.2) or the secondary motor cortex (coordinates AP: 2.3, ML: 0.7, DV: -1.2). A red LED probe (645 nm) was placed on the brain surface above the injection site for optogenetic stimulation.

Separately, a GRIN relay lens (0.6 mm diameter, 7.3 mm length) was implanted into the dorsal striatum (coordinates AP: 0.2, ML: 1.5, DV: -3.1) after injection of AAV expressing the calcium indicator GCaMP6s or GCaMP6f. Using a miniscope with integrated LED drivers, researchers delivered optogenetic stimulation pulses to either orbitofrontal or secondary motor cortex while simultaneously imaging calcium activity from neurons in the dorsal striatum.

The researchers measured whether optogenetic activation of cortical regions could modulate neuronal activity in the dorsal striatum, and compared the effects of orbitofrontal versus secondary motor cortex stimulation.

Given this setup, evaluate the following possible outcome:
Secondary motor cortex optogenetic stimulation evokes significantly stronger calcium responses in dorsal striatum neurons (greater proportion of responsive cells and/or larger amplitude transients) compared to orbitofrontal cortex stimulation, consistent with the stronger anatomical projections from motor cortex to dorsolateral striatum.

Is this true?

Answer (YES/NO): NO